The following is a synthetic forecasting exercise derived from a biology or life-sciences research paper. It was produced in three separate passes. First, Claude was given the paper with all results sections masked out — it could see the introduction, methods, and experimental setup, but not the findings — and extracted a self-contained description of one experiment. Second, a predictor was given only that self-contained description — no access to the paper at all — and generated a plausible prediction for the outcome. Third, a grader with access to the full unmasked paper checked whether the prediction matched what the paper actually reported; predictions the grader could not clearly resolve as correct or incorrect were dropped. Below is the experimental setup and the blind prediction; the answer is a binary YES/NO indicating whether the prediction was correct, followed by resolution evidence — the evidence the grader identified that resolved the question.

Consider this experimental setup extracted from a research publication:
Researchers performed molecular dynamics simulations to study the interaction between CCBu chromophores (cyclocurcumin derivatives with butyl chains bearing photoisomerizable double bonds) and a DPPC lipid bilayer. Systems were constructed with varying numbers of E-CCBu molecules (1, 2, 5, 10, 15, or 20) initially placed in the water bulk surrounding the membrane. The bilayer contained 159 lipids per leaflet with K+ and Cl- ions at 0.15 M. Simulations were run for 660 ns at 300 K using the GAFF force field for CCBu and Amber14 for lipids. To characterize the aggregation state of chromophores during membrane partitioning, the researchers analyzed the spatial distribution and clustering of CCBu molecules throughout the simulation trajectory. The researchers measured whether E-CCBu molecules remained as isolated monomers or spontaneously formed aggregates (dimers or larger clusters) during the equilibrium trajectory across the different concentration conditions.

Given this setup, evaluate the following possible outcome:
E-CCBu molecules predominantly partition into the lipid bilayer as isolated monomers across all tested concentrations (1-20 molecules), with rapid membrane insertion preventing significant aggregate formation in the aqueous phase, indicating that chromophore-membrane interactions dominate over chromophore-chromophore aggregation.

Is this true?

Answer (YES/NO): NO